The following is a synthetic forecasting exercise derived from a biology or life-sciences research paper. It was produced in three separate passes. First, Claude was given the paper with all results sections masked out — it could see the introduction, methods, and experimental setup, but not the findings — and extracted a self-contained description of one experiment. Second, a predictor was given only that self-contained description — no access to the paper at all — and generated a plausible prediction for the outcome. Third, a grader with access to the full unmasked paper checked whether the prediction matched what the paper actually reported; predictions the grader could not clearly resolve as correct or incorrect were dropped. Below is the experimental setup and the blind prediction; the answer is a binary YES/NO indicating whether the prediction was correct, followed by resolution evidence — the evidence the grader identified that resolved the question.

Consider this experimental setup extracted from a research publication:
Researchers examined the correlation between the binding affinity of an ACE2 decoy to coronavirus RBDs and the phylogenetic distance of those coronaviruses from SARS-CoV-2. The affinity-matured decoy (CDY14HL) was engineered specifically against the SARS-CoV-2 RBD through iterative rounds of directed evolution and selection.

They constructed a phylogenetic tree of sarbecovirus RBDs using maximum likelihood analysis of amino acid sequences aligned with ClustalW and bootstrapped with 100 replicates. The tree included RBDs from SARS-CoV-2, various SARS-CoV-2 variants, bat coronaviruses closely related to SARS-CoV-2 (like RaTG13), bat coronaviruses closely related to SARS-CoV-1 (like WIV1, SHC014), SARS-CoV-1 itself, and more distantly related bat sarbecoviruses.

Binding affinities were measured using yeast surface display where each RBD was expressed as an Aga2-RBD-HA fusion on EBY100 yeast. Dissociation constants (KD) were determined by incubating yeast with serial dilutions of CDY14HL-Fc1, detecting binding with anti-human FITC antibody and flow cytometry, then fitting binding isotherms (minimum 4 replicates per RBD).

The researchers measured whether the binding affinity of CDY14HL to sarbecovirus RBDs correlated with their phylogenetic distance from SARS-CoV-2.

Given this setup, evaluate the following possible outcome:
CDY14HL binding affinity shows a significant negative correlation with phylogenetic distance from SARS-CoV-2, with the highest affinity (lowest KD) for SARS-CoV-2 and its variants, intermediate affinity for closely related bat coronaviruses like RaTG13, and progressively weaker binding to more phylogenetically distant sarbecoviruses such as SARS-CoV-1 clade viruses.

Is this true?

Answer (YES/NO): NO